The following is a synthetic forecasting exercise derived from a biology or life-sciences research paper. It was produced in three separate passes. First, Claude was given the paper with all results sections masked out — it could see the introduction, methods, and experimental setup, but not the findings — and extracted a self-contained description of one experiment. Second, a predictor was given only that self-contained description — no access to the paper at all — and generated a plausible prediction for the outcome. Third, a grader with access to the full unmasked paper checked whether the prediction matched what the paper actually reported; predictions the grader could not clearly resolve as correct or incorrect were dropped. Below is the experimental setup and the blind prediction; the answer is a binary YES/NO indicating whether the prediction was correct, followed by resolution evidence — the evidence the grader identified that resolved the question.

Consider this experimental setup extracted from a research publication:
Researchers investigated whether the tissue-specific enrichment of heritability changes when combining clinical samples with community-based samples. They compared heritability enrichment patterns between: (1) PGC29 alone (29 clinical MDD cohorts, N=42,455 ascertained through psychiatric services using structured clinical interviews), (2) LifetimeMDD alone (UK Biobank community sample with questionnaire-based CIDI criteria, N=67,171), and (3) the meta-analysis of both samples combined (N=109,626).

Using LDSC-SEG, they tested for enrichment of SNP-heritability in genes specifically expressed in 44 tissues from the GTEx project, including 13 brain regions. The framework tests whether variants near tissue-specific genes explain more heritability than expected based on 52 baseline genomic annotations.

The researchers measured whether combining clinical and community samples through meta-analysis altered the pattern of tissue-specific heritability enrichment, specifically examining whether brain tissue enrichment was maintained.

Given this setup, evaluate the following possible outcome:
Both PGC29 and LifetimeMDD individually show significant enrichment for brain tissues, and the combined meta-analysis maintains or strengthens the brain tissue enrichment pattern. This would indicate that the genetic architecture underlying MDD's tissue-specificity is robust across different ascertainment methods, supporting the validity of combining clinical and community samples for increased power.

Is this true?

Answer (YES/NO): NO